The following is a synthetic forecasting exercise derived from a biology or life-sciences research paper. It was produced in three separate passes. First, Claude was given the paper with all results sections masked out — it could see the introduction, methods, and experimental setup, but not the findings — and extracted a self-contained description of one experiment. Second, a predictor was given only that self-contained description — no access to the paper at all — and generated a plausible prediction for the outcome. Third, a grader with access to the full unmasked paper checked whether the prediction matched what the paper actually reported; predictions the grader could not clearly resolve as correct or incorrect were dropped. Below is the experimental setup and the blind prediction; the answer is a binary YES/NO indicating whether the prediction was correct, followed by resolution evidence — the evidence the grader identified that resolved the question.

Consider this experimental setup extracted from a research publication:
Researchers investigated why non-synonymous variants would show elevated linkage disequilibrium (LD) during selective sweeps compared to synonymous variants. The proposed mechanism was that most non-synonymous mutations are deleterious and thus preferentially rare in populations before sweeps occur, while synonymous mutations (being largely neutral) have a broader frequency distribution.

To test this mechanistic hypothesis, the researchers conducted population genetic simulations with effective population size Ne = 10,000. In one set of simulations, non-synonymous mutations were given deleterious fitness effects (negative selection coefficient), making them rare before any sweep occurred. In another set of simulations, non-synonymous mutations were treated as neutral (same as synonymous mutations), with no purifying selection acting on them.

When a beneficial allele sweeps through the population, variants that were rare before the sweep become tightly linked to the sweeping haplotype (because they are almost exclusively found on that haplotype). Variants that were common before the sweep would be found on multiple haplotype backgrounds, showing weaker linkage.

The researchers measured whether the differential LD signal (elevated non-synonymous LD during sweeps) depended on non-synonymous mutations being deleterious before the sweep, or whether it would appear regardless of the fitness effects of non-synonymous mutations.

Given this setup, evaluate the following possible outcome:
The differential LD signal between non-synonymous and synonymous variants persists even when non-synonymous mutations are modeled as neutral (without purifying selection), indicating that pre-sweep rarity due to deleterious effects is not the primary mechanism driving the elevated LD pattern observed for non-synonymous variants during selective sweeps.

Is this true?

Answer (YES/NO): NO